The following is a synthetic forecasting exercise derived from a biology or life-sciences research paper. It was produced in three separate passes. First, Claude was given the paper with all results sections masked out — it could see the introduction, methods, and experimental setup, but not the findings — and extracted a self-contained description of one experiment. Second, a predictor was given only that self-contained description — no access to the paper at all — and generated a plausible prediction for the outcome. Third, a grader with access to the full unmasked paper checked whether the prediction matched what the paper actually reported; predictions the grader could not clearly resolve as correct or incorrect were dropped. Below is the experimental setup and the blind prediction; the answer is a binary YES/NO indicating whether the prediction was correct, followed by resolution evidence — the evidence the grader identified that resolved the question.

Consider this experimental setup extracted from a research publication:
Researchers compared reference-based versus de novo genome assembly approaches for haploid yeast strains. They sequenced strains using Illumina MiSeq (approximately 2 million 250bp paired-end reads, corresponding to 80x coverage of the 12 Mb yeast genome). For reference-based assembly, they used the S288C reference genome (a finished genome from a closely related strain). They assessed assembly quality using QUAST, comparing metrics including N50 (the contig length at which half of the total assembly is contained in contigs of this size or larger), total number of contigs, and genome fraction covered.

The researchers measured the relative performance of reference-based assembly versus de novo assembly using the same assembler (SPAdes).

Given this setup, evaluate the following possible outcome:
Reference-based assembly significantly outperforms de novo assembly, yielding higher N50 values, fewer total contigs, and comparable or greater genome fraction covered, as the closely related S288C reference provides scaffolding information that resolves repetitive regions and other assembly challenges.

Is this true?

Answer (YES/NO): YES